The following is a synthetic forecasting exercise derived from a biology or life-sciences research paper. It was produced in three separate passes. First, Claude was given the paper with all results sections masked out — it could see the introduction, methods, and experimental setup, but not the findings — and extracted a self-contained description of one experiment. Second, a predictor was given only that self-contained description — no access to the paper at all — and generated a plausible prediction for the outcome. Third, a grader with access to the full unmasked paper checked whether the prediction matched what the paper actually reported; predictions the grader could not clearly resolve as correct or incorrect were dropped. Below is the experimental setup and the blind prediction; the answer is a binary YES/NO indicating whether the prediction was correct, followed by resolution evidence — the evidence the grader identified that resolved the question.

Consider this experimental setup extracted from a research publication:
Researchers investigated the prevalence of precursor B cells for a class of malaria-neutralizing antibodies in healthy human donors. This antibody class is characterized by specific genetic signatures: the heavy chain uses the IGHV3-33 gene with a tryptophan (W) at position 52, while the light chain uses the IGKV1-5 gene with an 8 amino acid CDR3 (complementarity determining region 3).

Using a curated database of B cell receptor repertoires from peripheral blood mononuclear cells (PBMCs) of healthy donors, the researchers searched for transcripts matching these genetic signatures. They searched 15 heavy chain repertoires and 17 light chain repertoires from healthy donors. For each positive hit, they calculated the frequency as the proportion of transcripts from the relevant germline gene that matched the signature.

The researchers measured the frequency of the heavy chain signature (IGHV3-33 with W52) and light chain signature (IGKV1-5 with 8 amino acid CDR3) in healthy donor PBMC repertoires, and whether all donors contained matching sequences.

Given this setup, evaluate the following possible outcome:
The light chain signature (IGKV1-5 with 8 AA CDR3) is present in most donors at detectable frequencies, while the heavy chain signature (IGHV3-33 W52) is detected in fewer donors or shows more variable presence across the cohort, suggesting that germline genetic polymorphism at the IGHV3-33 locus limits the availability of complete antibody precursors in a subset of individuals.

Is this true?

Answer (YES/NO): NO